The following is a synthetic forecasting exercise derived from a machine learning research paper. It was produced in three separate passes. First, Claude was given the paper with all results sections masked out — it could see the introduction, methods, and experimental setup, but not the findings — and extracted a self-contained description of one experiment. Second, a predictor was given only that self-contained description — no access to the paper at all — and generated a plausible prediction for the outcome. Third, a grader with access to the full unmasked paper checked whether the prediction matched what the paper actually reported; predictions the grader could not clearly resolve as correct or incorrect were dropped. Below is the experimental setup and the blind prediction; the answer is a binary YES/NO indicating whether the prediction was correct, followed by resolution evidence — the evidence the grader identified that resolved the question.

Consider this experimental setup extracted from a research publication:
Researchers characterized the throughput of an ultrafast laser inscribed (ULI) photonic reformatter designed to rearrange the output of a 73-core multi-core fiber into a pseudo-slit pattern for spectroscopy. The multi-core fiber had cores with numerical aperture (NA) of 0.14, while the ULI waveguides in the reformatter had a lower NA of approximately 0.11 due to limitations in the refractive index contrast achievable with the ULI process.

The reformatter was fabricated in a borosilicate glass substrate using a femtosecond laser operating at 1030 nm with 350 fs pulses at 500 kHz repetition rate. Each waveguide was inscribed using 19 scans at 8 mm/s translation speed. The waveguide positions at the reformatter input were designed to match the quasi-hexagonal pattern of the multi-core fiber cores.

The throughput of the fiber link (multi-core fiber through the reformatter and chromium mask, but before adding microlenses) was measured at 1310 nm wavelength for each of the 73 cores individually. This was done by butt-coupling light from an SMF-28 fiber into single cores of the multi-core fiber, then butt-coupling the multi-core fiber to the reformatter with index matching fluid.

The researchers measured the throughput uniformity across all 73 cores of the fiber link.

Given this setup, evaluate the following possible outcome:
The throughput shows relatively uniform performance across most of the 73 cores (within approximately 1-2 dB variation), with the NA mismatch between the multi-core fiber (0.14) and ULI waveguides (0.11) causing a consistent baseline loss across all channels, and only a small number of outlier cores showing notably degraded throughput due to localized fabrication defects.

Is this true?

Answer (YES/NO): NO